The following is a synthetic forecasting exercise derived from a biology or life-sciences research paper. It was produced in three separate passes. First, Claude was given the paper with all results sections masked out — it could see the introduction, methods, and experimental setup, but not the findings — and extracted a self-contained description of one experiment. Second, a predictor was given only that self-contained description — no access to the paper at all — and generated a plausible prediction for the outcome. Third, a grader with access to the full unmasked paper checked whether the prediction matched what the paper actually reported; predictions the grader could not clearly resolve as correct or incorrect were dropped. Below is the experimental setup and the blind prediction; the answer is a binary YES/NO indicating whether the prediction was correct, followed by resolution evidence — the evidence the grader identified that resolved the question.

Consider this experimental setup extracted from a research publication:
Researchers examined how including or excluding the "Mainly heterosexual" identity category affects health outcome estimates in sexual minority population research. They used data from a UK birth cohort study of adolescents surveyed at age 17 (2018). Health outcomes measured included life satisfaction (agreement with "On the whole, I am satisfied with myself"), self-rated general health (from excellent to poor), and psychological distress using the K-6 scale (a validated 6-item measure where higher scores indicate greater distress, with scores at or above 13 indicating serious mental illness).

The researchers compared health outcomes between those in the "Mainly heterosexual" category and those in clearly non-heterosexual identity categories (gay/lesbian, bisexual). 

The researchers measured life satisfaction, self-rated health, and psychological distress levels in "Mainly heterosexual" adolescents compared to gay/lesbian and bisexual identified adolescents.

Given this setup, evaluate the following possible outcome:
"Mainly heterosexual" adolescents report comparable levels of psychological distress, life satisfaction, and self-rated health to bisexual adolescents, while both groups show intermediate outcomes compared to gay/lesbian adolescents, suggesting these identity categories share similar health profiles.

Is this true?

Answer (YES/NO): NO